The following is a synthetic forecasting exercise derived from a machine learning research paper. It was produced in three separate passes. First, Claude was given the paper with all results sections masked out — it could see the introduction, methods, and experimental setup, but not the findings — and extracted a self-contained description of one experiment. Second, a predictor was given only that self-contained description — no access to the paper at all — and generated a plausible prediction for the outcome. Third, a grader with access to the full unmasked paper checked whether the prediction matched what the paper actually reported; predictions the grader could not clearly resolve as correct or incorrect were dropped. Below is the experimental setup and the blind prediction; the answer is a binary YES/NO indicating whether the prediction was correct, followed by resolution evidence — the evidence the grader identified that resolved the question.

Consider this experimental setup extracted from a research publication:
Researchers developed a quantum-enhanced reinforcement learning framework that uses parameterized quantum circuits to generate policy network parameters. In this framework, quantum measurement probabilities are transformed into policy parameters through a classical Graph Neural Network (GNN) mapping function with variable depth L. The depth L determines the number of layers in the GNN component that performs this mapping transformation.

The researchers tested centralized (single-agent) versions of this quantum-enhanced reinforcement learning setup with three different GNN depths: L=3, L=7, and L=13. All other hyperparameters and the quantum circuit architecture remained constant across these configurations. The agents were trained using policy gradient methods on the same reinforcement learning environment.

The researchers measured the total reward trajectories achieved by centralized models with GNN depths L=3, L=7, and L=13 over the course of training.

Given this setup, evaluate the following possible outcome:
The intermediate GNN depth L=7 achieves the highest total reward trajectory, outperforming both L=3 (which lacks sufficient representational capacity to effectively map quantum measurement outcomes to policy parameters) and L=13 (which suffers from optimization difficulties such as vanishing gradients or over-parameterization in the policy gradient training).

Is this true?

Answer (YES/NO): NO